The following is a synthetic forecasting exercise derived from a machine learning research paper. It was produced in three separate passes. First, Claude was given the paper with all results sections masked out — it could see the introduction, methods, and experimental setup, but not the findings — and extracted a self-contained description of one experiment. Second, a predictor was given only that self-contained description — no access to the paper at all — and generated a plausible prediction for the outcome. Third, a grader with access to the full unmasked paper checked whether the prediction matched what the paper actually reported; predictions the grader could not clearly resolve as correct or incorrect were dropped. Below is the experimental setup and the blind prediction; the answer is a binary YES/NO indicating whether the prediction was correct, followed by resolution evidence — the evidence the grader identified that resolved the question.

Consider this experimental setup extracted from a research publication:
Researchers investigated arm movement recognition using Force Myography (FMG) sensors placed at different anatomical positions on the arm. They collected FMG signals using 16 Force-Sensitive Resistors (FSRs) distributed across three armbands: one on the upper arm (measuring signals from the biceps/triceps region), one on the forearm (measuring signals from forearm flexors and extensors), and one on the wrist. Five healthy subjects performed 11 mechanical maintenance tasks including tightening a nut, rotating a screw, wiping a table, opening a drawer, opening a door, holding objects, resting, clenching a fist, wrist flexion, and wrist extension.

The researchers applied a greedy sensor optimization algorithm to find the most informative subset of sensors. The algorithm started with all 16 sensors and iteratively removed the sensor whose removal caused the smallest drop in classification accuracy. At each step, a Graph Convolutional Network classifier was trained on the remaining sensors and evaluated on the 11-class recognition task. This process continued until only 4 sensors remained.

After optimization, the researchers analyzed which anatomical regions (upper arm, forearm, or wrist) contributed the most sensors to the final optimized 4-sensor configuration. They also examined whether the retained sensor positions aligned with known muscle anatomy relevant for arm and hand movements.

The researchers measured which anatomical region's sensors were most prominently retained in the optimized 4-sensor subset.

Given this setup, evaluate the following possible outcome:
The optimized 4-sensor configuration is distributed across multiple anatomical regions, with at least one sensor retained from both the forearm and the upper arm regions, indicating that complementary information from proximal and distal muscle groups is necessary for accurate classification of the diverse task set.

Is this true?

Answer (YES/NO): YES